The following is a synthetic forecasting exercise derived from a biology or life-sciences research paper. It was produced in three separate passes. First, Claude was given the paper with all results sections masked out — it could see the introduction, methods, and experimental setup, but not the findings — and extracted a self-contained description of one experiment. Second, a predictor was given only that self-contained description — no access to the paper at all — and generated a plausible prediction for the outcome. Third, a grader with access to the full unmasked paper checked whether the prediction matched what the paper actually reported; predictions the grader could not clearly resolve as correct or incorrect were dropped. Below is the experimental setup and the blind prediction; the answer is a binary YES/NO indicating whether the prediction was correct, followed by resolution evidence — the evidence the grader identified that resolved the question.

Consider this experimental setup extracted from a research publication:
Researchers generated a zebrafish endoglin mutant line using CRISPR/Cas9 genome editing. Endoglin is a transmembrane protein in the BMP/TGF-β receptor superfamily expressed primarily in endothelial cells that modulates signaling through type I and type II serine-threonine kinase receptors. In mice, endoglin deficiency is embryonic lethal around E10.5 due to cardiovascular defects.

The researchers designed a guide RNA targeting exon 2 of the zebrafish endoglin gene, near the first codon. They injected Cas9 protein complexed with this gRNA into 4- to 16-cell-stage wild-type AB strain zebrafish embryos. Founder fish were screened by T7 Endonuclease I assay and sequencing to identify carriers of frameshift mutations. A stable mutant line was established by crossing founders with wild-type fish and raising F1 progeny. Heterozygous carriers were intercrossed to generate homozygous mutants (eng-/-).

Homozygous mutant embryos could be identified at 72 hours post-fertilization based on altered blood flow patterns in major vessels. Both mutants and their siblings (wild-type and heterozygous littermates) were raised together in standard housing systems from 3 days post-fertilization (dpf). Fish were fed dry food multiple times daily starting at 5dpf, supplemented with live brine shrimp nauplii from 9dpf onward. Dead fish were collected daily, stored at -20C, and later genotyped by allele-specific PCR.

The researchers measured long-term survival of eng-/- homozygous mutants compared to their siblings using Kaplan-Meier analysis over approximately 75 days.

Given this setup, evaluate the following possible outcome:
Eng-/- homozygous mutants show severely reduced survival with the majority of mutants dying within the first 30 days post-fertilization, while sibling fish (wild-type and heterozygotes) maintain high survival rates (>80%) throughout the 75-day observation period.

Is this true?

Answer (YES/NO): NO